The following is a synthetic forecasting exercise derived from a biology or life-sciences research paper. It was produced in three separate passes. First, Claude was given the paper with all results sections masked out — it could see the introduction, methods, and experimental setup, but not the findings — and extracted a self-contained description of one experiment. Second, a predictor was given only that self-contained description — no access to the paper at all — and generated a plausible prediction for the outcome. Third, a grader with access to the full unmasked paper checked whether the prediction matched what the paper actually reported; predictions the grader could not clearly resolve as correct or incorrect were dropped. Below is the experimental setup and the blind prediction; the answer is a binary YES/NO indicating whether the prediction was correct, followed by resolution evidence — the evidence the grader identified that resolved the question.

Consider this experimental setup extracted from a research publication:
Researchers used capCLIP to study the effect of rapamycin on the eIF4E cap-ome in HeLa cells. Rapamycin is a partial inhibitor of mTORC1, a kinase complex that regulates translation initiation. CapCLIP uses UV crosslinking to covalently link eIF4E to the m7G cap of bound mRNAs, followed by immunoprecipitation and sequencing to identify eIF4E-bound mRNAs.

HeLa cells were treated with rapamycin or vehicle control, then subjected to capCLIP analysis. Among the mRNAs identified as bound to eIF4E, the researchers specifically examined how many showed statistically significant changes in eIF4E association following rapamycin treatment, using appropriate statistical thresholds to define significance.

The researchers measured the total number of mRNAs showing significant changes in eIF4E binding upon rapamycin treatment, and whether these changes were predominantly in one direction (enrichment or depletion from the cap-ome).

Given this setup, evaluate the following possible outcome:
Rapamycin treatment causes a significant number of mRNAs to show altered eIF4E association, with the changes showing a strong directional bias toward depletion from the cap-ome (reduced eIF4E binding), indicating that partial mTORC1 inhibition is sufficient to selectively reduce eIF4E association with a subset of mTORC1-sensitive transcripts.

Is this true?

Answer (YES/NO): YES